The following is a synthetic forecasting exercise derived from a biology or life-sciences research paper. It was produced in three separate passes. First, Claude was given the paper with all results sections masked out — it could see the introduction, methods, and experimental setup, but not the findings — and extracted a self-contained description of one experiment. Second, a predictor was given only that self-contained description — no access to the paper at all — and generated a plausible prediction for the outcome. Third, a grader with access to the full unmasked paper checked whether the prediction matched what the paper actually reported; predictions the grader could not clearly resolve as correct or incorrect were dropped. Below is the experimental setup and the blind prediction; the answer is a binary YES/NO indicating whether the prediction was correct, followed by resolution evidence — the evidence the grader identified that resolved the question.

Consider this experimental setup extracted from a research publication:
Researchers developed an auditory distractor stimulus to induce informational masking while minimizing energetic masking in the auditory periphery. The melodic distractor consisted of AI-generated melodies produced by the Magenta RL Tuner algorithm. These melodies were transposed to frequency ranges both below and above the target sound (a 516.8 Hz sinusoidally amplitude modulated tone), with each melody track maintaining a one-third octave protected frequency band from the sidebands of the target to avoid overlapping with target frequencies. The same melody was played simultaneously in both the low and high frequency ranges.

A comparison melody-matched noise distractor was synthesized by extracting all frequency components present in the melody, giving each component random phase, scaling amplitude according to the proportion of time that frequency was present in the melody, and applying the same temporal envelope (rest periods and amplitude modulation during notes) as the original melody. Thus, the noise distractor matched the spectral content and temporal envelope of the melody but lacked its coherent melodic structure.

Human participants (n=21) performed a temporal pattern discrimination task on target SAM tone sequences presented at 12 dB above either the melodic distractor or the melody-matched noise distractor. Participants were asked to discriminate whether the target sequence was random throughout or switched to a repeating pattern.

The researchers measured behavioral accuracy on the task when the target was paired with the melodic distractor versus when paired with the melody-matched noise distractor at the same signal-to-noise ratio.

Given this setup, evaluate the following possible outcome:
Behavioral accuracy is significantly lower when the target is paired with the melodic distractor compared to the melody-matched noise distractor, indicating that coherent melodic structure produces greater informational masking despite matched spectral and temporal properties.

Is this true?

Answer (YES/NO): YES